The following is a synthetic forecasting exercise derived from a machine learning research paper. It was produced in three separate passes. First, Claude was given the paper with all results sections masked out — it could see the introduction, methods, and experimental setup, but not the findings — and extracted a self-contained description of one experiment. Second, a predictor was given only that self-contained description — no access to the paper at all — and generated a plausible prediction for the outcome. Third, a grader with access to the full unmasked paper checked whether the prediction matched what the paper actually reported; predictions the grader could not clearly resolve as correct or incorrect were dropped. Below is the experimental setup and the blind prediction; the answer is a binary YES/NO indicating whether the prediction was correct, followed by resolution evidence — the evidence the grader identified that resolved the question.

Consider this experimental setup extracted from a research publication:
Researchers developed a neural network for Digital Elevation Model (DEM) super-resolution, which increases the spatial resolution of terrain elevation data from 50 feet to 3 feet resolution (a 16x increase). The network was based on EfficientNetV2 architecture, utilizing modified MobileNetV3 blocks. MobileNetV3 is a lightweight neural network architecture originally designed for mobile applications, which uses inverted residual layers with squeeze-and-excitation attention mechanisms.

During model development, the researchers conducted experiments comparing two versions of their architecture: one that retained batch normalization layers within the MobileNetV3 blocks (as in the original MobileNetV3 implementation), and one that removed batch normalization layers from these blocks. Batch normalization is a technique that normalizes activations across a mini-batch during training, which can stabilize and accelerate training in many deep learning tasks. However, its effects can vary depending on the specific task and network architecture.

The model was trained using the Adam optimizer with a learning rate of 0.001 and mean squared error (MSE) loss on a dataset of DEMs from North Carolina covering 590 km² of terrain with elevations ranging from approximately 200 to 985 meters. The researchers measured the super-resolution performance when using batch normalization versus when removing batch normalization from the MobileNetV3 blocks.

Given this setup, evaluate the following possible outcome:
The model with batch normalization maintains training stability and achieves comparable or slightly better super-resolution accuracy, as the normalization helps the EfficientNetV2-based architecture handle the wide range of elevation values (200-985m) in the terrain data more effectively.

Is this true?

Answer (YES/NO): NO